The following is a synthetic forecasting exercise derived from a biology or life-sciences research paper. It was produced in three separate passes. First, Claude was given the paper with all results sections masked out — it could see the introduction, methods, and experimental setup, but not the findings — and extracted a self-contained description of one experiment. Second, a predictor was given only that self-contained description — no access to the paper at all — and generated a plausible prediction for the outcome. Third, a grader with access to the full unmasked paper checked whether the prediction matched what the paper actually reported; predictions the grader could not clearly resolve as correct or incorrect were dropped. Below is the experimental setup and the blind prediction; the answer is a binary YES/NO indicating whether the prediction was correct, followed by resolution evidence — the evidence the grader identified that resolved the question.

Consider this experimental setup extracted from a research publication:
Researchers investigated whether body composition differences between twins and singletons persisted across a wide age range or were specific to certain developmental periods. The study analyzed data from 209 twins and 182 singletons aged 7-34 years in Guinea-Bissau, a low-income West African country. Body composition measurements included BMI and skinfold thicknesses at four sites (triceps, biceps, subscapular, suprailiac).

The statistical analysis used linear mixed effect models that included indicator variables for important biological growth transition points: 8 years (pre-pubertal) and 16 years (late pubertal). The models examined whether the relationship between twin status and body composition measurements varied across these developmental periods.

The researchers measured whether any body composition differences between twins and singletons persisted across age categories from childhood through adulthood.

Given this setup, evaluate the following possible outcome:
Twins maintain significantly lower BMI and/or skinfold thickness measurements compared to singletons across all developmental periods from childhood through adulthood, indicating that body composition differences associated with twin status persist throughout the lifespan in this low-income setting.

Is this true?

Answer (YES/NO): NO